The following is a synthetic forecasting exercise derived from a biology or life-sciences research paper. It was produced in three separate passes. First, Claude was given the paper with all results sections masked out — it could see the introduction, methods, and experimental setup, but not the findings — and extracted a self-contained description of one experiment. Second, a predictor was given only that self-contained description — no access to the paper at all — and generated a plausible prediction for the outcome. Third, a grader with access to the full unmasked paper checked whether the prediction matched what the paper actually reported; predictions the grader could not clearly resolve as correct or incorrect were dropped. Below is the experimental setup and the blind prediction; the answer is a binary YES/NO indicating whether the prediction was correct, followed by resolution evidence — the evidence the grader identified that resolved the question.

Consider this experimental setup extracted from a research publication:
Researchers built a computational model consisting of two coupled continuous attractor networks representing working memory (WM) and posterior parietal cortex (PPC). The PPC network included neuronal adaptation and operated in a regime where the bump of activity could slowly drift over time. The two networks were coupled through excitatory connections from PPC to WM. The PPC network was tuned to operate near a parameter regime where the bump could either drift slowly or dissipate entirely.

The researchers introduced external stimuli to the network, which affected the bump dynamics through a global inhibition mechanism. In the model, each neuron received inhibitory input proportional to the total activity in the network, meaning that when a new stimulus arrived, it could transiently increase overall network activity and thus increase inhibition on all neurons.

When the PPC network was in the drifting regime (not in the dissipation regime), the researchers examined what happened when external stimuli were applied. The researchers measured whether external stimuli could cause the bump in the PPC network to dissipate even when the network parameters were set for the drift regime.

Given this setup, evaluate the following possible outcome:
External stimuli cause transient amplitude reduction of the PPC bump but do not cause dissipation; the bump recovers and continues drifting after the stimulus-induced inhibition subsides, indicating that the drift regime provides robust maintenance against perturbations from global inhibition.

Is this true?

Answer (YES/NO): NO